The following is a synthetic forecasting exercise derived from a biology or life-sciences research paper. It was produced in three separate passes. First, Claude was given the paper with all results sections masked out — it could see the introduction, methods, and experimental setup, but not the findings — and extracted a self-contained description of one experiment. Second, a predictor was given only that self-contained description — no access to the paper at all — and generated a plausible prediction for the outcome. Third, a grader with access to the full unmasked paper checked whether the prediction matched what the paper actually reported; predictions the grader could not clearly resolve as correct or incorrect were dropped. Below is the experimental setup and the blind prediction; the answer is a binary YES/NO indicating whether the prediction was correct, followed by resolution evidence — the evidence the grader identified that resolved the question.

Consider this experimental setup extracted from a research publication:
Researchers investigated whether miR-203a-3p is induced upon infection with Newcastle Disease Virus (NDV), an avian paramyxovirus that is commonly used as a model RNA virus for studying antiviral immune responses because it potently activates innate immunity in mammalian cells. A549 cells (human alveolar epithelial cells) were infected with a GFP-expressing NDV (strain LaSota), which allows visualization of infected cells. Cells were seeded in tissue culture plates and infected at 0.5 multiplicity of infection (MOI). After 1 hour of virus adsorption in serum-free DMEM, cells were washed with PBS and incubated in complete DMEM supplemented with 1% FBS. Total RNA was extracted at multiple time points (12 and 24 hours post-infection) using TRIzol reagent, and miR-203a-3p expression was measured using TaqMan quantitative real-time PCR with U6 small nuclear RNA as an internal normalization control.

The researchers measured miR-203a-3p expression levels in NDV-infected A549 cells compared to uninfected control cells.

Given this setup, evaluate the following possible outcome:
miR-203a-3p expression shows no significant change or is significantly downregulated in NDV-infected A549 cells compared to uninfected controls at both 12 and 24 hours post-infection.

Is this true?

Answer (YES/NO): NO